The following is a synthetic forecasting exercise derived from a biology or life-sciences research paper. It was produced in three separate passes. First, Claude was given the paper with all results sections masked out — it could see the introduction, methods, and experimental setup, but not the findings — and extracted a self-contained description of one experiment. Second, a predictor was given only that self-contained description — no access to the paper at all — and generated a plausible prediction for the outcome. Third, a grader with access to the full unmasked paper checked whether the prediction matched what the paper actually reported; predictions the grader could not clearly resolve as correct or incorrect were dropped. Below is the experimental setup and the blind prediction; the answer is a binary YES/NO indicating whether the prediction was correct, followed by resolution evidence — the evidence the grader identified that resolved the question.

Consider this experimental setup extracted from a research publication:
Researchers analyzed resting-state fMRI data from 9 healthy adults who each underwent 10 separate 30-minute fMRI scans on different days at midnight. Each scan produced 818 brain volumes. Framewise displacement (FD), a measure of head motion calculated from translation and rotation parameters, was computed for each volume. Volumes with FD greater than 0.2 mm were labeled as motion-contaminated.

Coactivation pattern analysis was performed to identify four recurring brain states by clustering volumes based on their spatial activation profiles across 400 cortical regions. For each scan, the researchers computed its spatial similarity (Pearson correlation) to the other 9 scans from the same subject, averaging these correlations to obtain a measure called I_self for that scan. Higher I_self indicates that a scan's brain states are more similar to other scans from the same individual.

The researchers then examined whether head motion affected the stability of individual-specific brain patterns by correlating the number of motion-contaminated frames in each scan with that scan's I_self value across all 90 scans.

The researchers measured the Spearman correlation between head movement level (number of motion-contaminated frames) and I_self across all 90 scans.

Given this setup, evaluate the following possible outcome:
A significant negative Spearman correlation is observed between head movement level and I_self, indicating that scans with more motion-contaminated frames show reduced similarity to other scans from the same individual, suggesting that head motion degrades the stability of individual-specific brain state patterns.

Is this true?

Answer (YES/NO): YES